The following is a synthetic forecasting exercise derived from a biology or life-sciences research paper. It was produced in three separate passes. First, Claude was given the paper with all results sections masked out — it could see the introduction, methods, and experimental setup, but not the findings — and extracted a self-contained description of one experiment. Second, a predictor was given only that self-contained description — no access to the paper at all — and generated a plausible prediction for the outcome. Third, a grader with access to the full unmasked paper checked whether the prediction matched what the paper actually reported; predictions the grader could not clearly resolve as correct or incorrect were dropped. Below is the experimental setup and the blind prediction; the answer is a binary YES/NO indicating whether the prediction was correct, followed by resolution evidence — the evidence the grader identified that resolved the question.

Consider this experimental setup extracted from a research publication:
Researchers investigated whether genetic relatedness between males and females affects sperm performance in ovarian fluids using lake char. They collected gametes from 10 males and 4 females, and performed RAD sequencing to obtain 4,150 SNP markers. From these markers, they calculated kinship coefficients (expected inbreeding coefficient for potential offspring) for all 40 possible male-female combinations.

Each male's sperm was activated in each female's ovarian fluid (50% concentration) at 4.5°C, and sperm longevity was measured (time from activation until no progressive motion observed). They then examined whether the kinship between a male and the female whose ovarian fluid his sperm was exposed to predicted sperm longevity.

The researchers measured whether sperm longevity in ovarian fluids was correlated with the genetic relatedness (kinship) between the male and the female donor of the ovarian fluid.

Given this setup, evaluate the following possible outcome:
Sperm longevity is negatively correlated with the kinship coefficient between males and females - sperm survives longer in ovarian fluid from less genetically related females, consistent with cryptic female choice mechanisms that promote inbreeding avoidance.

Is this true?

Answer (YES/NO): NO